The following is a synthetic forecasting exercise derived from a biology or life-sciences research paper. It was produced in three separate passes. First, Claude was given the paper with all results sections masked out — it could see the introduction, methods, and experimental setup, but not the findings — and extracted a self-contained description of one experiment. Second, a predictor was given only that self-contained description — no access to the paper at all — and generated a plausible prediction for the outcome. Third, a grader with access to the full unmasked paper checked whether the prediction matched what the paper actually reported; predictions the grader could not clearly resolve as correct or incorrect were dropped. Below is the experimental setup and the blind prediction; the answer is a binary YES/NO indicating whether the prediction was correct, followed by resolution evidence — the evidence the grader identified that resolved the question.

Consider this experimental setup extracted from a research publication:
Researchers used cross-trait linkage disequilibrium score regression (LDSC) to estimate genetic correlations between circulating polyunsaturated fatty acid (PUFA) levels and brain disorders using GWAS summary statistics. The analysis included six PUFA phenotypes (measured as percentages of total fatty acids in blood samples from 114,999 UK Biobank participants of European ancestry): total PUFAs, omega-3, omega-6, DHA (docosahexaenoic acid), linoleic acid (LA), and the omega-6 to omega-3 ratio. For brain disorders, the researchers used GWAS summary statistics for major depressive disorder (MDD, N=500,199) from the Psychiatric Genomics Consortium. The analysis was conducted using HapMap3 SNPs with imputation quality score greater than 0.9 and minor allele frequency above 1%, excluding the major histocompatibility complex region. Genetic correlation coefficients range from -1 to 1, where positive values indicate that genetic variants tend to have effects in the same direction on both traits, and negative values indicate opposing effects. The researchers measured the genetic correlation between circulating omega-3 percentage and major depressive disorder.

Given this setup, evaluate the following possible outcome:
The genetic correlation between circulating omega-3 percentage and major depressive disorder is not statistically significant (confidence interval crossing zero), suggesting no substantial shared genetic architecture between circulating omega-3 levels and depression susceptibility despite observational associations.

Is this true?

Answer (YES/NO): NO